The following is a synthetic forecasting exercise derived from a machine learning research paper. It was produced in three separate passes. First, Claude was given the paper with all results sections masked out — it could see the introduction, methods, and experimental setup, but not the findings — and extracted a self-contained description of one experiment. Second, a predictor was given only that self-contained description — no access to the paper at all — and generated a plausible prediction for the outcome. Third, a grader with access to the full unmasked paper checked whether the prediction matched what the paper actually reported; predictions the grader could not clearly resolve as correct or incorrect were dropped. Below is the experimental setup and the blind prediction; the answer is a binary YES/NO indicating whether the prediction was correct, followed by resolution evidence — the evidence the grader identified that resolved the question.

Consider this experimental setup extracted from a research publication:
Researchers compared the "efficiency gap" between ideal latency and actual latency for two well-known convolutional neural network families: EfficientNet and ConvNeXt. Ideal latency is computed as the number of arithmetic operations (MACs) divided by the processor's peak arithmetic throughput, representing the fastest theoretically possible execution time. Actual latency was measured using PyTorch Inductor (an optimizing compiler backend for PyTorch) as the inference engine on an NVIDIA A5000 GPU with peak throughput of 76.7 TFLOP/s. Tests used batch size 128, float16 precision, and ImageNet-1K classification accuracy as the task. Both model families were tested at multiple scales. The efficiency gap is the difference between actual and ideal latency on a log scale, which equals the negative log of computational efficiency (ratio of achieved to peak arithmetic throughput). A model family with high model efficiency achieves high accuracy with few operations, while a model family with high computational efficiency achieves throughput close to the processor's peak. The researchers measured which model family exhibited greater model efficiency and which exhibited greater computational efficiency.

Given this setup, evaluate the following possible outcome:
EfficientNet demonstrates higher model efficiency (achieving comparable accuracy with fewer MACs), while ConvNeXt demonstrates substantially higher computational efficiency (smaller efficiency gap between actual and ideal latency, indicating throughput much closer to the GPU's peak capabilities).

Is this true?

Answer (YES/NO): YES